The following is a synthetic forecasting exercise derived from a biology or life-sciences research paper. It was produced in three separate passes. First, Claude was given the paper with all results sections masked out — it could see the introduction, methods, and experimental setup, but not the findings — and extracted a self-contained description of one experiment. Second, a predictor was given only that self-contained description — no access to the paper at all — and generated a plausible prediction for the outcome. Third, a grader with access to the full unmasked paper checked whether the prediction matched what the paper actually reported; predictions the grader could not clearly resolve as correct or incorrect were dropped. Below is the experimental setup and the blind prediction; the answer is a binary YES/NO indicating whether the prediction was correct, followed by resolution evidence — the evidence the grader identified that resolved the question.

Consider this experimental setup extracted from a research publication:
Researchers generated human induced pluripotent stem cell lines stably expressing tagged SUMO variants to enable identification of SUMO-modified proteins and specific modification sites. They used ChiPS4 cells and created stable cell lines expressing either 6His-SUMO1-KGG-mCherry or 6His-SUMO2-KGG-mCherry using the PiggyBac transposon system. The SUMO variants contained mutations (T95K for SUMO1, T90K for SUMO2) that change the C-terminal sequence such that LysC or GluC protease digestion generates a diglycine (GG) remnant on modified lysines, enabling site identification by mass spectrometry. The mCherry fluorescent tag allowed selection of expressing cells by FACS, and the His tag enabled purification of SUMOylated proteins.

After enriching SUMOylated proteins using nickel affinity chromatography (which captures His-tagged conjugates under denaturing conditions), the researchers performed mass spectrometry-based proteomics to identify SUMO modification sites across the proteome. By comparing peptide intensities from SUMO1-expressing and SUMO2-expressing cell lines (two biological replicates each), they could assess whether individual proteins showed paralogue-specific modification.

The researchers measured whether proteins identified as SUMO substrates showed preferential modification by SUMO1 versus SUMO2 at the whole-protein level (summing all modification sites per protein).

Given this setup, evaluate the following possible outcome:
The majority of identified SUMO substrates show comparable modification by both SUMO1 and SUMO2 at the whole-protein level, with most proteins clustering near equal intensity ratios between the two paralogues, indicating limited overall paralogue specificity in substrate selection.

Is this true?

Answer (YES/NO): YES